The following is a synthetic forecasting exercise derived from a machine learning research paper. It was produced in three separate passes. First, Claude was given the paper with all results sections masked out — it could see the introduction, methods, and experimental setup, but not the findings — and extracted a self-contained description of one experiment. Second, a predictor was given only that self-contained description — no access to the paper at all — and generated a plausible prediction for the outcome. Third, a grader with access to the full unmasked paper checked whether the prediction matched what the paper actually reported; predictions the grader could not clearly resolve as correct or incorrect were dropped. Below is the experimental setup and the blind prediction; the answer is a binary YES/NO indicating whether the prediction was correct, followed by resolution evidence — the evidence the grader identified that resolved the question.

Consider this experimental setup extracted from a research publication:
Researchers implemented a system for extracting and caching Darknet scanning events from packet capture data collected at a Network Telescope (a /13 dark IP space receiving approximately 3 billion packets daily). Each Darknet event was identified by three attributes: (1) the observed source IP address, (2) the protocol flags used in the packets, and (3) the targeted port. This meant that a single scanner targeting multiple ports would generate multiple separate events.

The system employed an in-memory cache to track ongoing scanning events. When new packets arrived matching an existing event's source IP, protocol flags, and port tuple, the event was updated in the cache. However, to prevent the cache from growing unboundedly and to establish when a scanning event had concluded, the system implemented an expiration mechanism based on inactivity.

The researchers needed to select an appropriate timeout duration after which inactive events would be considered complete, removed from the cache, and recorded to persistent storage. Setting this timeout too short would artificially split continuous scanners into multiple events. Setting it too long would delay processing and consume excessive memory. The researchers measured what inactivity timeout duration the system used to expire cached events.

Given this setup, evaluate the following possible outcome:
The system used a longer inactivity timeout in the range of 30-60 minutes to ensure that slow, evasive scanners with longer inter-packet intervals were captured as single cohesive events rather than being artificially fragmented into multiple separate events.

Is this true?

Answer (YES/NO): NO